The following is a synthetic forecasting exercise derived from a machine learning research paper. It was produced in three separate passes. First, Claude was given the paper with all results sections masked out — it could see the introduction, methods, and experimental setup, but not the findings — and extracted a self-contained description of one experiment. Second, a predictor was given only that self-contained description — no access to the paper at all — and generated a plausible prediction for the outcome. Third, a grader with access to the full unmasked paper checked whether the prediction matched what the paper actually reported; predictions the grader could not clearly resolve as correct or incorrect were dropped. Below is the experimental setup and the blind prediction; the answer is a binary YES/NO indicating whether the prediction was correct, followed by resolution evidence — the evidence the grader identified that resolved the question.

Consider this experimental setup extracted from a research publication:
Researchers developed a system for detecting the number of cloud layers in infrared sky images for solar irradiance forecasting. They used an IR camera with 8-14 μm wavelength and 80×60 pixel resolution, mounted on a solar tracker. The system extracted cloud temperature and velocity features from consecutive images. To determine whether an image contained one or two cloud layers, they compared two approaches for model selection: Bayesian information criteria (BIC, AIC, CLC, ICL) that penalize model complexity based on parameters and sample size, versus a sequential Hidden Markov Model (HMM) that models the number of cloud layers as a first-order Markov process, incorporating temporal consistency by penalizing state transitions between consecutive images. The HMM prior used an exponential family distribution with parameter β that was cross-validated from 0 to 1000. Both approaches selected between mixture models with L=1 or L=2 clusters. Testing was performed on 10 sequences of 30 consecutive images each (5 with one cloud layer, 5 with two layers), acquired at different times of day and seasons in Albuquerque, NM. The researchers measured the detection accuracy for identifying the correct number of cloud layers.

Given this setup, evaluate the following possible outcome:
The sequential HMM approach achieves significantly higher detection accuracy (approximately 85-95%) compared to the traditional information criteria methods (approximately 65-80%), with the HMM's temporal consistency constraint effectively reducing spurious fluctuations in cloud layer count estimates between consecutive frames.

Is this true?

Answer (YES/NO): NO